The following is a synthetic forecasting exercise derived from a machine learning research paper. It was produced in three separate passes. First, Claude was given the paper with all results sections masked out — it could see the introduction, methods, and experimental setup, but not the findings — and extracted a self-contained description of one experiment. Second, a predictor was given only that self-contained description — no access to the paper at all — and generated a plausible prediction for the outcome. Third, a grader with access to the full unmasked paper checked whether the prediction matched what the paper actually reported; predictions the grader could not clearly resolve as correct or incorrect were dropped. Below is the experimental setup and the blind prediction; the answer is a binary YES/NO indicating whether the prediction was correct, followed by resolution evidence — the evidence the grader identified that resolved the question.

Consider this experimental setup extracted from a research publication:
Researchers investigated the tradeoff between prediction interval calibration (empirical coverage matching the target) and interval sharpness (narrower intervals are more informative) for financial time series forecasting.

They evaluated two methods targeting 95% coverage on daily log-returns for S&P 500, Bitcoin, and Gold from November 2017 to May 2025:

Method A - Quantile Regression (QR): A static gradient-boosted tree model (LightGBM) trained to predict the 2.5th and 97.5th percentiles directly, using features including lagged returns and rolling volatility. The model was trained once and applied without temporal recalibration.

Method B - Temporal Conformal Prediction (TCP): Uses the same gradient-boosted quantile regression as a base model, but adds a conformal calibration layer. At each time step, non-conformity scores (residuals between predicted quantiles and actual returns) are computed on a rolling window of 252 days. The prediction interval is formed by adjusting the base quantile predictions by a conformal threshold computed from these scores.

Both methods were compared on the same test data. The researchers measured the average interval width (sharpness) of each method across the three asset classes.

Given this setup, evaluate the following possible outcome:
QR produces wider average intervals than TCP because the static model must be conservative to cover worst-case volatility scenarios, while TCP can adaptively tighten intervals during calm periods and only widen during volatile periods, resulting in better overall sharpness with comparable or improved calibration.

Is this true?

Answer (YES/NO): NO